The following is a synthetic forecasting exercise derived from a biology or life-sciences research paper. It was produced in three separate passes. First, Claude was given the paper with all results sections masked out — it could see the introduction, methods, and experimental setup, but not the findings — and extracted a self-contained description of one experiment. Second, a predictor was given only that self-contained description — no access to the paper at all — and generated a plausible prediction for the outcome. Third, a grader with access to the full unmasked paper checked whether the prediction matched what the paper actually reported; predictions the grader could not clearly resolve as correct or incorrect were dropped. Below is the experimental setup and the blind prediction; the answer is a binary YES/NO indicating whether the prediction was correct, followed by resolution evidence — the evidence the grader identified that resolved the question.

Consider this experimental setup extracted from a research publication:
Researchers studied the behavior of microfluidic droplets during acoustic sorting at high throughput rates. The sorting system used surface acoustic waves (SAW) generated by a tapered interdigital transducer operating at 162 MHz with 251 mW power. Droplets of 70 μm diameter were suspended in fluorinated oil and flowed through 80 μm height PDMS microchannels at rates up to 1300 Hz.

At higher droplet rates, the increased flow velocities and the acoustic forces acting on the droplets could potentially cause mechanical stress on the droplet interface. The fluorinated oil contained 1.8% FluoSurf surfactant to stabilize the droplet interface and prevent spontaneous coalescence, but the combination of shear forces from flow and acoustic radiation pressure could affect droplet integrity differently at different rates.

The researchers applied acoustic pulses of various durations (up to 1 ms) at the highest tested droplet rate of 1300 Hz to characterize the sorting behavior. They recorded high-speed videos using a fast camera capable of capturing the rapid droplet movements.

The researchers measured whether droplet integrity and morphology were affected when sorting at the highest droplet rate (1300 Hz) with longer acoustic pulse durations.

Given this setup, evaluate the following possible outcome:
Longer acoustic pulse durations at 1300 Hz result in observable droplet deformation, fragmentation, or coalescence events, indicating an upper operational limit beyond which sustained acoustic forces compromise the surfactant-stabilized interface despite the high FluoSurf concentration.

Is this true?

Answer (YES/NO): NO